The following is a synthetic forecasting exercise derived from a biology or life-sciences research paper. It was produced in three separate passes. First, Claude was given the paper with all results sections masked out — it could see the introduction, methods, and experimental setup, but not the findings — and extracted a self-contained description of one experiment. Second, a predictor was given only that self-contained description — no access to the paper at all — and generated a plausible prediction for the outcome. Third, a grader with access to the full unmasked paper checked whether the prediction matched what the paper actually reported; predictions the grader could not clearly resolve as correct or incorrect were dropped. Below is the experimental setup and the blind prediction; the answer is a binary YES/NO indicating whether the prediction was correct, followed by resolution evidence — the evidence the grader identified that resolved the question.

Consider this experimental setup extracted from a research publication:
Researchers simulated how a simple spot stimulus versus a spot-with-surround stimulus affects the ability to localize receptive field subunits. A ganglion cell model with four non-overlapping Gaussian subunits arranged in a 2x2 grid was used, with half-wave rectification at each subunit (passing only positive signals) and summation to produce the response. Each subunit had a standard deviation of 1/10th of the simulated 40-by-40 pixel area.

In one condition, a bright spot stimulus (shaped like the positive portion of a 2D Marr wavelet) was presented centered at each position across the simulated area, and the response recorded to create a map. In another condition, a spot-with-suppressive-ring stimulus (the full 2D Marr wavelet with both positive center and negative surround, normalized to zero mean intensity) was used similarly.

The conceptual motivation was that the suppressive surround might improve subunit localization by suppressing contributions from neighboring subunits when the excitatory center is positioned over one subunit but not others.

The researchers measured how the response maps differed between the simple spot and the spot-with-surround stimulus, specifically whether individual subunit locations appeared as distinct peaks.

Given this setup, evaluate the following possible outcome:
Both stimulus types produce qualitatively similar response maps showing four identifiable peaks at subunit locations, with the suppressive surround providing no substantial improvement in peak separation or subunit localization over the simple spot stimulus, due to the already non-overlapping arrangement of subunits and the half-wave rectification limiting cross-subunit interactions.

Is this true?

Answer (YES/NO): NO